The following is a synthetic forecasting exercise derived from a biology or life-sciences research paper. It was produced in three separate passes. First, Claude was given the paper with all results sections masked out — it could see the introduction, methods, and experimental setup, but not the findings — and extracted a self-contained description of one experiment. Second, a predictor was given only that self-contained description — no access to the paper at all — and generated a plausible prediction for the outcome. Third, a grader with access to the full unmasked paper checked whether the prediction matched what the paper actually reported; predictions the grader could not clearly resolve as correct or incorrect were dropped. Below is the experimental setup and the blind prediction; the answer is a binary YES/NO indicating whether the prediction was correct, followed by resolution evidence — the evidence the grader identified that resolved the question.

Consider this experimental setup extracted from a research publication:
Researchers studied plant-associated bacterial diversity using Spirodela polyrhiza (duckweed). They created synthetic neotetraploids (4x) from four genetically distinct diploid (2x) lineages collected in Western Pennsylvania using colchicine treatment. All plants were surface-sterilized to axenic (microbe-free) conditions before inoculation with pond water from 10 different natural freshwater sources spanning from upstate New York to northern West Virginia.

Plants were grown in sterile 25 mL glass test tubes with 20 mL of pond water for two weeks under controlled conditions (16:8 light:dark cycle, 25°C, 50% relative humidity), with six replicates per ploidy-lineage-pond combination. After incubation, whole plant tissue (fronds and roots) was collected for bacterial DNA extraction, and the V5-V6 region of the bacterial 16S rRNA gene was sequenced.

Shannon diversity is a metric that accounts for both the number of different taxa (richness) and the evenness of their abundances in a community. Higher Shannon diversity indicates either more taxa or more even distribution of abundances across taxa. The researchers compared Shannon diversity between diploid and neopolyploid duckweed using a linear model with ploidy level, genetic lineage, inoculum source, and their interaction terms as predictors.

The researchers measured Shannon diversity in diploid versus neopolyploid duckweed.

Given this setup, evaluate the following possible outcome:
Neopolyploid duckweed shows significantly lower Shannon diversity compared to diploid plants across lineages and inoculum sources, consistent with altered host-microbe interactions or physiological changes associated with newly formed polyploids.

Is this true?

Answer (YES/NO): NO